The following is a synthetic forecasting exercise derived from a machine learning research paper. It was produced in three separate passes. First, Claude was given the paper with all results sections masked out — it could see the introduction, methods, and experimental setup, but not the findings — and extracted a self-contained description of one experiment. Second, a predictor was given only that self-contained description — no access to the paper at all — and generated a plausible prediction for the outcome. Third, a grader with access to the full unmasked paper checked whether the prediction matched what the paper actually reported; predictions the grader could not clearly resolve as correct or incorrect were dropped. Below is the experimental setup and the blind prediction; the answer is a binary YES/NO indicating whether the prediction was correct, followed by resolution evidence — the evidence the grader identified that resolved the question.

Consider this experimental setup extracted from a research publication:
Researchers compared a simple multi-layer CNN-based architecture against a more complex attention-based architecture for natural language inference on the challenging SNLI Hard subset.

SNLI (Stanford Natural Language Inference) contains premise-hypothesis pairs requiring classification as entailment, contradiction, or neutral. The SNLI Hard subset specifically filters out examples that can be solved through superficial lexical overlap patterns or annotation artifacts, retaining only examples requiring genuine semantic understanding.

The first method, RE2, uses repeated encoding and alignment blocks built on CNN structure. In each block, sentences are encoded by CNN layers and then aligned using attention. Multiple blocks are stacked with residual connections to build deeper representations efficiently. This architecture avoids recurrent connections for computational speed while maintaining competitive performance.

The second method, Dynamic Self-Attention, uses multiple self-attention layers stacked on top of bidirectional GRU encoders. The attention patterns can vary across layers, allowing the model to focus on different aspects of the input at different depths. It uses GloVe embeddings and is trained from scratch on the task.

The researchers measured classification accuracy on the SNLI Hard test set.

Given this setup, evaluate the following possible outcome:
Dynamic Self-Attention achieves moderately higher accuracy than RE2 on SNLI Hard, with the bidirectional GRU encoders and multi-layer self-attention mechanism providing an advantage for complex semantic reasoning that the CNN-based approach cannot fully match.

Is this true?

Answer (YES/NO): NO